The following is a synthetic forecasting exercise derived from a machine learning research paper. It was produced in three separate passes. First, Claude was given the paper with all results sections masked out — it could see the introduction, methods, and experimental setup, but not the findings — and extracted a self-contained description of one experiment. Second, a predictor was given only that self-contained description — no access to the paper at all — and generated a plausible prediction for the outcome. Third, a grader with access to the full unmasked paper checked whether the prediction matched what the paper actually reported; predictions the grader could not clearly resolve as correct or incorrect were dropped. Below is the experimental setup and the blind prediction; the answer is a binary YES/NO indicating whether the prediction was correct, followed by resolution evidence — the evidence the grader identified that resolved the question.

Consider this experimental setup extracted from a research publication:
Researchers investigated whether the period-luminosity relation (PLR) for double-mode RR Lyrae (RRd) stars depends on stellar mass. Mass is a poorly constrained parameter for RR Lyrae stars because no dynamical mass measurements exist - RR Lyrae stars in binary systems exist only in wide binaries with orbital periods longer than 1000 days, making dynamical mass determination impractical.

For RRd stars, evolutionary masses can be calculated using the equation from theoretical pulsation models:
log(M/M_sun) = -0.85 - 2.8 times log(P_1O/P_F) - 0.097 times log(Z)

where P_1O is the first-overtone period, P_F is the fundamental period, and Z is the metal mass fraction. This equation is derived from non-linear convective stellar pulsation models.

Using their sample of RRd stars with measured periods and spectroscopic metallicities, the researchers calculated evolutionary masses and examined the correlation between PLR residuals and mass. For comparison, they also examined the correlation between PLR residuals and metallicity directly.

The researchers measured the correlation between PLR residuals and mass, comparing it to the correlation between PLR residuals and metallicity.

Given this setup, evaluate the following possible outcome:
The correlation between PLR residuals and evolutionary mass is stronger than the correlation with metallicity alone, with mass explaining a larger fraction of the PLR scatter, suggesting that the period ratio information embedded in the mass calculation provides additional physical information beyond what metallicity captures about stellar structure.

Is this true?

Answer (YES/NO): NO